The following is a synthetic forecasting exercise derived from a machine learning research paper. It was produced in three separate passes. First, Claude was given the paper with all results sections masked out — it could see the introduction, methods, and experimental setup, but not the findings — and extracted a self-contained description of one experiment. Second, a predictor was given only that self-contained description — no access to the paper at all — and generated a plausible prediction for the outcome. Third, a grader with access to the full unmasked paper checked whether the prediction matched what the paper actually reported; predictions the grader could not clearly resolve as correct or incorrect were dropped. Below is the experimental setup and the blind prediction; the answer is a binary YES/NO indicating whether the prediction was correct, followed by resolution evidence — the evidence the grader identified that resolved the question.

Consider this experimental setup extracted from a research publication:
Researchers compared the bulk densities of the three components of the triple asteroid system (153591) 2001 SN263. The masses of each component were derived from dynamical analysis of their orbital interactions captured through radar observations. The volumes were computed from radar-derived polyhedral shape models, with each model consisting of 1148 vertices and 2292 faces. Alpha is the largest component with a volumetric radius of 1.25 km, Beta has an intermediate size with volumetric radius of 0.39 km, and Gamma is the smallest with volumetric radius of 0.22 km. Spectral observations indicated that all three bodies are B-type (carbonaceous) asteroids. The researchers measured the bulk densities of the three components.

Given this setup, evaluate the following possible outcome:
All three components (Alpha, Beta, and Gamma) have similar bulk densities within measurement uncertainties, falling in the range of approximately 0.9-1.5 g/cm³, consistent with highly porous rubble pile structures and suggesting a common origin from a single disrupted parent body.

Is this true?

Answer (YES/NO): NO